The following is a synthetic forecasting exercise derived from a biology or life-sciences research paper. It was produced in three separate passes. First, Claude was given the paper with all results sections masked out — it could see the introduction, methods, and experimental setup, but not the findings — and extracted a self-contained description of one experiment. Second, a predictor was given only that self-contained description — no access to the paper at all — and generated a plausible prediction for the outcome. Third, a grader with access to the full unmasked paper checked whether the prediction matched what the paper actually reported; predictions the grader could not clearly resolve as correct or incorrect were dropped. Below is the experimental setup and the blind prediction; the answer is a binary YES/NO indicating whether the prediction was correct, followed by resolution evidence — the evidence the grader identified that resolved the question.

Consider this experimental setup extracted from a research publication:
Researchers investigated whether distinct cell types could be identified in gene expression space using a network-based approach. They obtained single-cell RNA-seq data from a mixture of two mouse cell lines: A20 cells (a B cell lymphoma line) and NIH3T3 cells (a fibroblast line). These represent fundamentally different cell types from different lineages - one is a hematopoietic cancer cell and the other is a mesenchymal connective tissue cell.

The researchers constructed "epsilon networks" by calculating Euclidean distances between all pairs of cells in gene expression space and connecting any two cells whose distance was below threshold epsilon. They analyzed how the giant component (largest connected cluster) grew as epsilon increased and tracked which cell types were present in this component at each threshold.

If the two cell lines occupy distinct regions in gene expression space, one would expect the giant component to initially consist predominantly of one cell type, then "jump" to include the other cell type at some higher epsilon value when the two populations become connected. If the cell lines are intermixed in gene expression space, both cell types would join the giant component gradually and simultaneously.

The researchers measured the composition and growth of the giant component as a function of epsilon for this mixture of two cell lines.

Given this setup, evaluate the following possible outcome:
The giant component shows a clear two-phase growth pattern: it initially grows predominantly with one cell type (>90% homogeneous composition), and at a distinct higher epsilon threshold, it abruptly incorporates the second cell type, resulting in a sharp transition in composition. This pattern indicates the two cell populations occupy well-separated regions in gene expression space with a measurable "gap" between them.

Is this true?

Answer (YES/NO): YES